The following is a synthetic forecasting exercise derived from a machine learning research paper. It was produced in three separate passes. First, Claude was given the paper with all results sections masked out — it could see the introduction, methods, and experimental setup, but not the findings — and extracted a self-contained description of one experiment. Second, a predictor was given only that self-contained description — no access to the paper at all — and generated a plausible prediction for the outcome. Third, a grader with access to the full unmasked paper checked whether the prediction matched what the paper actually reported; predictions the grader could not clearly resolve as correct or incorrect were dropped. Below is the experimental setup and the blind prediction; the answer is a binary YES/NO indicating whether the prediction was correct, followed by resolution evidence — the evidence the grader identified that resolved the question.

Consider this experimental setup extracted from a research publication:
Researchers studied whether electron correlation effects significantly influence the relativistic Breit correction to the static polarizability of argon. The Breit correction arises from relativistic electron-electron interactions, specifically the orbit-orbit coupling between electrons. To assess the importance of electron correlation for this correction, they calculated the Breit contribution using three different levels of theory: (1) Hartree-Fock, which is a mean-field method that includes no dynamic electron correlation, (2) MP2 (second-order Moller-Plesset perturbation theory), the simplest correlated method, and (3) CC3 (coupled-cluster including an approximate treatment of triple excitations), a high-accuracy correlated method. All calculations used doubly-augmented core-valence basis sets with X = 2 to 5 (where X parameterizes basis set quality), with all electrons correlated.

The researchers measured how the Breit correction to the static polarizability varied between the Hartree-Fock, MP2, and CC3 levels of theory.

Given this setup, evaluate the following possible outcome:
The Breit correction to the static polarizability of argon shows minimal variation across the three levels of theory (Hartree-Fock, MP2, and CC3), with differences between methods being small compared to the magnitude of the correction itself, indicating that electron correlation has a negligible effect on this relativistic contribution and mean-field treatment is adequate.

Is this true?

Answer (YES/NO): YES